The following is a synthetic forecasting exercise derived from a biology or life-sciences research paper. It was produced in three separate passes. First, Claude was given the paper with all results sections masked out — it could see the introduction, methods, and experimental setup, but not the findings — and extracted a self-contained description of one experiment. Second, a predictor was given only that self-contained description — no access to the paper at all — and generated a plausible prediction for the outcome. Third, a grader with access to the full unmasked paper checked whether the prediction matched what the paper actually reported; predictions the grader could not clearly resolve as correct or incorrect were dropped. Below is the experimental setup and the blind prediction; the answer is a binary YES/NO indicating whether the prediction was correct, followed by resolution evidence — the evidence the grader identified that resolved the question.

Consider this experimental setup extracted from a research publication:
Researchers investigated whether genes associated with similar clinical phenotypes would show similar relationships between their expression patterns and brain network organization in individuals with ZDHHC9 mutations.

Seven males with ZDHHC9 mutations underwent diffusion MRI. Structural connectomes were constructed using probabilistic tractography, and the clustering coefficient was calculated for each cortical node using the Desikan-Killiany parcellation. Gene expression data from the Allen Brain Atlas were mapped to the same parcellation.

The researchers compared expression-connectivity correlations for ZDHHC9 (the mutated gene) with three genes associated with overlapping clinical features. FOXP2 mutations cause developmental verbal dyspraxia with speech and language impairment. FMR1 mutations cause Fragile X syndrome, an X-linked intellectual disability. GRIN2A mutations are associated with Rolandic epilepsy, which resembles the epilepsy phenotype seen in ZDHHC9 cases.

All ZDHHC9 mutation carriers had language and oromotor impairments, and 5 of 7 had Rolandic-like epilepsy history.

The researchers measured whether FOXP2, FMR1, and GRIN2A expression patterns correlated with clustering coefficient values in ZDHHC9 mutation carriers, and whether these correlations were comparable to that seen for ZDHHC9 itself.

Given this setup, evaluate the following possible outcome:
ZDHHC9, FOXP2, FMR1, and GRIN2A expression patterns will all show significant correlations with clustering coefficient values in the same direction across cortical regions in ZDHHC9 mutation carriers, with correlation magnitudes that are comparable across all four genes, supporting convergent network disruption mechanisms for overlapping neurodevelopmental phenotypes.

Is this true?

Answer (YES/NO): NO